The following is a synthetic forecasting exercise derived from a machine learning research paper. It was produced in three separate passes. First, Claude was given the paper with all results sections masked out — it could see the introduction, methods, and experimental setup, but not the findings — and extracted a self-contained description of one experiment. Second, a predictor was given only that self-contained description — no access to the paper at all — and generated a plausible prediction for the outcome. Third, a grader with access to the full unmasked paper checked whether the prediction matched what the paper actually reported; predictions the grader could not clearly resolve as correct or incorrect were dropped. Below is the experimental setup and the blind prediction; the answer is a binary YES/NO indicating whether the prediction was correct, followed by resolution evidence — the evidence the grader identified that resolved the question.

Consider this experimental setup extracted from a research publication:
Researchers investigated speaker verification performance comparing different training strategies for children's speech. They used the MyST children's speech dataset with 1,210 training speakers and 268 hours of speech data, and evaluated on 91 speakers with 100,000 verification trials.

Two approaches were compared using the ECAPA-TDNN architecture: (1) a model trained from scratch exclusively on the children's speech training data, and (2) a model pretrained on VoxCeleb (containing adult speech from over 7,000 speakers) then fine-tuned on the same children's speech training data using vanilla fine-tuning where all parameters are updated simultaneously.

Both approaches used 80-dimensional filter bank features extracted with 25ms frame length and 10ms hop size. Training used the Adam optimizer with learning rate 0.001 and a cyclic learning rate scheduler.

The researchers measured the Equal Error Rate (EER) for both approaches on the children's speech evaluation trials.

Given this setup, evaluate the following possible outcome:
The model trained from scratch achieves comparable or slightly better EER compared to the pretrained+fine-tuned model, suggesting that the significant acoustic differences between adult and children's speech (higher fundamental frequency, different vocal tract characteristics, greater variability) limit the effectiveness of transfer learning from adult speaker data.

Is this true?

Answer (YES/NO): NO